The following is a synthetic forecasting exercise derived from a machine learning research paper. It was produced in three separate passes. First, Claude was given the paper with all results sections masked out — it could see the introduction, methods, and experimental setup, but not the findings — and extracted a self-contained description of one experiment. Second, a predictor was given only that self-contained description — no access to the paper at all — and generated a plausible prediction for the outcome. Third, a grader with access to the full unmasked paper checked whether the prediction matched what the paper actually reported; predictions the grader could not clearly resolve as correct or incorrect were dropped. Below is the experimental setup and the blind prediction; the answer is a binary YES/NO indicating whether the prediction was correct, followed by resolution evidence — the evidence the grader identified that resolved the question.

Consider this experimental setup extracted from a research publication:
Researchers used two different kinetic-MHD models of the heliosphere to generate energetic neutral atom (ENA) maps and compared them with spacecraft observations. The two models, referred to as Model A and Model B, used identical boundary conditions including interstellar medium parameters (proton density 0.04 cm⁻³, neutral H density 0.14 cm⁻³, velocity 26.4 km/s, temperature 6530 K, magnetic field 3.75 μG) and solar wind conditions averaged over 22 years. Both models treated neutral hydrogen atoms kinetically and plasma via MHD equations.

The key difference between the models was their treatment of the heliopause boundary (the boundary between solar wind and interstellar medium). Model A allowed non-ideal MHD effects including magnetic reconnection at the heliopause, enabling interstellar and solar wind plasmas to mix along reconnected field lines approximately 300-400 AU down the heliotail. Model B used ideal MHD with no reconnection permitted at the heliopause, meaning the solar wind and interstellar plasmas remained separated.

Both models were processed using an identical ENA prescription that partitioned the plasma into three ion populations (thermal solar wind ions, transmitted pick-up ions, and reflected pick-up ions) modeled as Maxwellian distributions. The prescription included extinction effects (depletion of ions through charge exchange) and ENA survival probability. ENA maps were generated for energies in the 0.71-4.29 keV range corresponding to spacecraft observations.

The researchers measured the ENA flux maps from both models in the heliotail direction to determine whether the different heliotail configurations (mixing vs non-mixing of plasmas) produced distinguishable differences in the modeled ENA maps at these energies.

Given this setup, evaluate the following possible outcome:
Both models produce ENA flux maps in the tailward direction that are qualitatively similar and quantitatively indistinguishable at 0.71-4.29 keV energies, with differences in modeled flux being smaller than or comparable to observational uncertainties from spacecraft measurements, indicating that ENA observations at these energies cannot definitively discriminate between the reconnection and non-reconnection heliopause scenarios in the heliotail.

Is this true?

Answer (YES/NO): YES